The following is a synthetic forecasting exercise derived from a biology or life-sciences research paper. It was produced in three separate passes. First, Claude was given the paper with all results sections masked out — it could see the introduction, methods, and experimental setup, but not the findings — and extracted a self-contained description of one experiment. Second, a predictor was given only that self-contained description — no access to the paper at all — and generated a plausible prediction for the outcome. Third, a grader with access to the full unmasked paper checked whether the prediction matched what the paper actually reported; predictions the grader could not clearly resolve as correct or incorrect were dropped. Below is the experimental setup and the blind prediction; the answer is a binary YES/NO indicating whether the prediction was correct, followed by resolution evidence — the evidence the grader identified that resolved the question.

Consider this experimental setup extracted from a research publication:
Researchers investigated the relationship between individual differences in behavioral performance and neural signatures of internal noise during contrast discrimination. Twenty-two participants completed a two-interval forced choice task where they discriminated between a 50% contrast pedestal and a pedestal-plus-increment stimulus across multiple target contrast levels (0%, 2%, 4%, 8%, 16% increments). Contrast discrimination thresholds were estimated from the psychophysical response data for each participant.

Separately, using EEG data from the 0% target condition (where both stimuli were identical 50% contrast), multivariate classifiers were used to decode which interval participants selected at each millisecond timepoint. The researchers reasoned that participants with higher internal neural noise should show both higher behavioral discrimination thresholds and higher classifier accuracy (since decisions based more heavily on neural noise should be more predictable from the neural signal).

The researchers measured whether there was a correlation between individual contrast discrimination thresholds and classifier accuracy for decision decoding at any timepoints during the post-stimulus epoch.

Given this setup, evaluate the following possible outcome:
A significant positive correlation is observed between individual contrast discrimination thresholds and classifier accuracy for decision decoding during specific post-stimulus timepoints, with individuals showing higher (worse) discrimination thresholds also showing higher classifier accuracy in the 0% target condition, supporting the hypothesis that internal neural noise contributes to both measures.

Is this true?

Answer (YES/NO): YES